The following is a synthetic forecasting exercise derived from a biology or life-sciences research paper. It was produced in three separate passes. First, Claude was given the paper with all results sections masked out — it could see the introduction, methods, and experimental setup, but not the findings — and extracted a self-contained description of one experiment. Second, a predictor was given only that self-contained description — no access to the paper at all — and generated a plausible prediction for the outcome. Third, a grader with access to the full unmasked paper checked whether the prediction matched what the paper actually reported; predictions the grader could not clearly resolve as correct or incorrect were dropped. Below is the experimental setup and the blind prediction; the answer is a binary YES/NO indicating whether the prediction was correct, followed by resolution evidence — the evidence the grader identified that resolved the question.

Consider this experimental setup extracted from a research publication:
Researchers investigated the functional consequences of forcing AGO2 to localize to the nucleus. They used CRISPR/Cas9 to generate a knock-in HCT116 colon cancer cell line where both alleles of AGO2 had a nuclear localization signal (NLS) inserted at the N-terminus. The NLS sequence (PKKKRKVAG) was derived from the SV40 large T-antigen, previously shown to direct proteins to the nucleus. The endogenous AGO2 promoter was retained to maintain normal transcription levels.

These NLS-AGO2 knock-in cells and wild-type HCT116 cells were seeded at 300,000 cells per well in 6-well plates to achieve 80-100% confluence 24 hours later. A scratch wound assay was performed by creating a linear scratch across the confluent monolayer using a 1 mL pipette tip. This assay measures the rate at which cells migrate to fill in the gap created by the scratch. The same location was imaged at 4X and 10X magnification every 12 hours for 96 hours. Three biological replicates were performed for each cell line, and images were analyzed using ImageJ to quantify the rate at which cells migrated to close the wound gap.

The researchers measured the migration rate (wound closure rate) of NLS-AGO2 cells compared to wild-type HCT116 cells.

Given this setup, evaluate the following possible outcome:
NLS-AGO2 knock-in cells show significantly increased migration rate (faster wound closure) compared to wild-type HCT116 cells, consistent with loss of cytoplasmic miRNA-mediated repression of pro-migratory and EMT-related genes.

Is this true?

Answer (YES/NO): YES